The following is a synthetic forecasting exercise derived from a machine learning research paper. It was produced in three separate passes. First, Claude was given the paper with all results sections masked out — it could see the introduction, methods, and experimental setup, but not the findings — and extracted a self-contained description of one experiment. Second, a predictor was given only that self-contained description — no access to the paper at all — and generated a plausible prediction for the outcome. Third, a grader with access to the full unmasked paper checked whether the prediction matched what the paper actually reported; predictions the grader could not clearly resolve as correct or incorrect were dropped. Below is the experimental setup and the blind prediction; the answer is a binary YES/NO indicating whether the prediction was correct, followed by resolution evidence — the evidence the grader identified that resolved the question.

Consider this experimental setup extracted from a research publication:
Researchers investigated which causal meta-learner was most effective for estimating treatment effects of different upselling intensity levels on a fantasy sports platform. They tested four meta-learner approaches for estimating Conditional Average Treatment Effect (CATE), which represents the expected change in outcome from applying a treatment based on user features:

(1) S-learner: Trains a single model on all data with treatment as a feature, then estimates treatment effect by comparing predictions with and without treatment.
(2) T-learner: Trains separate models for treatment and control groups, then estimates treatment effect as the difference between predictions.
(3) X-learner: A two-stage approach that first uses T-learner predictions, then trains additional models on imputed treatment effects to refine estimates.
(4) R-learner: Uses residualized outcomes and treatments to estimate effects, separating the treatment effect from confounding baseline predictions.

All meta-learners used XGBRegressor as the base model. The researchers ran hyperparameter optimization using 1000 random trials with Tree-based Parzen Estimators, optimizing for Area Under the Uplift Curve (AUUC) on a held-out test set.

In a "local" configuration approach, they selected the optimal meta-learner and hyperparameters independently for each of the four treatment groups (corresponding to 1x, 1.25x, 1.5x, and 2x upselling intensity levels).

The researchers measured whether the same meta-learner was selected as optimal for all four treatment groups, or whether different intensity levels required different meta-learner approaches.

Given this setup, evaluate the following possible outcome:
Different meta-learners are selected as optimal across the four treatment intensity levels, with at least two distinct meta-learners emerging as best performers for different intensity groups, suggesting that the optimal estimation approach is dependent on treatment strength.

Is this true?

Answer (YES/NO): YES